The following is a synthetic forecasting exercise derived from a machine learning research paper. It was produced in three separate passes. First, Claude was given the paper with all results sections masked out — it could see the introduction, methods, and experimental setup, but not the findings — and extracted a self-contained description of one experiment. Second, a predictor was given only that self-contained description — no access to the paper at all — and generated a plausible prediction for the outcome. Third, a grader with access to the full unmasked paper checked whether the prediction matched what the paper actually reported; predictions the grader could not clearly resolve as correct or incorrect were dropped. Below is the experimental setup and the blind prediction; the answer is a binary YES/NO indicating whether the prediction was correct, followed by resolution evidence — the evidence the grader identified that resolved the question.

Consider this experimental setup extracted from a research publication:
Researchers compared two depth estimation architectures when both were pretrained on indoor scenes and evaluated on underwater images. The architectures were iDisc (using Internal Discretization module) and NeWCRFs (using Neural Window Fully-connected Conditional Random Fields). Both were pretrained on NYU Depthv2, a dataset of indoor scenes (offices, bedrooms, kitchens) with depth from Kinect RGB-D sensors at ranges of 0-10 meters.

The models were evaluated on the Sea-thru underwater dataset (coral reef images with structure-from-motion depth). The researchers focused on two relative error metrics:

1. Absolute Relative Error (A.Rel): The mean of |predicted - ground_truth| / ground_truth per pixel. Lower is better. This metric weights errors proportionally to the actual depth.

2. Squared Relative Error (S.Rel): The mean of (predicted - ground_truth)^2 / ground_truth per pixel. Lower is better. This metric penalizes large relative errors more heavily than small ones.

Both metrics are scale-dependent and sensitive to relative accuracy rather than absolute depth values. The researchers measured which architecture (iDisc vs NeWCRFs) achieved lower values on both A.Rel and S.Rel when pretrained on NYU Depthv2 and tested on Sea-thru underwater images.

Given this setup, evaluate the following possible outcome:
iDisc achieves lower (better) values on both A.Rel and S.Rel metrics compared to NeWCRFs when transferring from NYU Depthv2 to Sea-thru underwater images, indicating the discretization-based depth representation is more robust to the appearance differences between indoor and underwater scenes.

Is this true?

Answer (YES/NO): NO